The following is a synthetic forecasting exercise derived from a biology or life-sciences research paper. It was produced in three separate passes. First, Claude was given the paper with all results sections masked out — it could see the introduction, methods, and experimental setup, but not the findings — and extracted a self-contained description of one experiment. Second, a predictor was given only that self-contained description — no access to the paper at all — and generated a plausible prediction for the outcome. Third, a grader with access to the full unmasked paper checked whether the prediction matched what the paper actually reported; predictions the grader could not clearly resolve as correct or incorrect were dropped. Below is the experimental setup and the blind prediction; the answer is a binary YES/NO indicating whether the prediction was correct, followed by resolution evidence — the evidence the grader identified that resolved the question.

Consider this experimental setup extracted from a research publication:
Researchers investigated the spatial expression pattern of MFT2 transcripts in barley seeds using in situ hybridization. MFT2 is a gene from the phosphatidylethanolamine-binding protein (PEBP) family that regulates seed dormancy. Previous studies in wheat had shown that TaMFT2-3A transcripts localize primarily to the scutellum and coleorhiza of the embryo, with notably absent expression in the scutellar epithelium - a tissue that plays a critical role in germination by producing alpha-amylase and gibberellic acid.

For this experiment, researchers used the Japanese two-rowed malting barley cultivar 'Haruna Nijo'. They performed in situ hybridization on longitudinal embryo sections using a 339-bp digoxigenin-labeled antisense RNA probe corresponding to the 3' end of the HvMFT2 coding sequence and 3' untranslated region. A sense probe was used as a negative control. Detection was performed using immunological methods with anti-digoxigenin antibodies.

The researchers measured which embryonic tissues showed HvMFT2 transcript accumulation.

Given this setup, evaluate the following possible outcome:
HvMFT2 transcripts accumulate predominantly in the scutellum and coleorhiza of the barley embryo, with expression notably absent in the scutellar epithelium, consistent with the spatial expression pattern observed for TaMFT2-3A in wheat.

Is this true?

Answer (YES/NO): YES